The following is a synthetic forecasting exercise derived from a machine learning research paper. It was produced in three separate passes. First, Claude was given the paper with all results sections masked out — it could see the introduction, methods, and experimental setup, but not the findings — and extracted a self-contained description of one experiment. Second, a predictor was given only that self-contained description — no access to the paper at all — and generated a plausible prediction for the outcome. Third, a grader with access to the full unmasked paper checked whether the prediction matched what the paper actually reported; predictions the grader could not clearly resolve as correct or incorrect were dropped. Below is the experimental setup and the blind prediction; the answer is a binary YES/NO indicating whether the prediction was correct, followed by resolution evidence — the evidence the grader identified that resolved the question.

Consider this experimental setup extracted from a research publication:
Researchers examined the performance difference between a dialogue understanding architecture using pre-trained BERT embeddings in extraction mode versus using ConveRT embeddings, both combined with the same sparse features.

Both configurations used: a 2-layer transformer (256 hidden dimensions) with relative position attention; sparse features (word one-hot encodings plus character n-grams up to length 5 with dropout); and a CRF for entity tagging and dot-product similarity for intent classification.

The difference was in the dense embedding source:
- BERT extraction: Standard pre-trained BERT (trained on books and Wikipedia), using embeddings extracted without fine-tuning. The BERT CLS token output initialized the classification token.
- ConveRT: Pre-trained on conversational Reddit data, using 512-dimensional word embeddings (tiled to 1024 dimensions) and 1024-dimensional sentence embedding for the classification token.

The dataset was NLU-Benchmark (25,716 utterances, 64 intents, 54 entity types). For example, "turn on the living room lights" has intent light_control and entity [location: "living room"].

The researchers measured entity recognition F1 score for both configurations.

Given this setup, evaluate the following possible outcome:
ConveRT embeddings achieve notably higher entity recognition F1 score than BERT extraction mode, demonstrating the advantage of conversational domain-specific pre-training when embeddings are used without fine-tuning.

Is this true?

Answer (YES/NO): NO